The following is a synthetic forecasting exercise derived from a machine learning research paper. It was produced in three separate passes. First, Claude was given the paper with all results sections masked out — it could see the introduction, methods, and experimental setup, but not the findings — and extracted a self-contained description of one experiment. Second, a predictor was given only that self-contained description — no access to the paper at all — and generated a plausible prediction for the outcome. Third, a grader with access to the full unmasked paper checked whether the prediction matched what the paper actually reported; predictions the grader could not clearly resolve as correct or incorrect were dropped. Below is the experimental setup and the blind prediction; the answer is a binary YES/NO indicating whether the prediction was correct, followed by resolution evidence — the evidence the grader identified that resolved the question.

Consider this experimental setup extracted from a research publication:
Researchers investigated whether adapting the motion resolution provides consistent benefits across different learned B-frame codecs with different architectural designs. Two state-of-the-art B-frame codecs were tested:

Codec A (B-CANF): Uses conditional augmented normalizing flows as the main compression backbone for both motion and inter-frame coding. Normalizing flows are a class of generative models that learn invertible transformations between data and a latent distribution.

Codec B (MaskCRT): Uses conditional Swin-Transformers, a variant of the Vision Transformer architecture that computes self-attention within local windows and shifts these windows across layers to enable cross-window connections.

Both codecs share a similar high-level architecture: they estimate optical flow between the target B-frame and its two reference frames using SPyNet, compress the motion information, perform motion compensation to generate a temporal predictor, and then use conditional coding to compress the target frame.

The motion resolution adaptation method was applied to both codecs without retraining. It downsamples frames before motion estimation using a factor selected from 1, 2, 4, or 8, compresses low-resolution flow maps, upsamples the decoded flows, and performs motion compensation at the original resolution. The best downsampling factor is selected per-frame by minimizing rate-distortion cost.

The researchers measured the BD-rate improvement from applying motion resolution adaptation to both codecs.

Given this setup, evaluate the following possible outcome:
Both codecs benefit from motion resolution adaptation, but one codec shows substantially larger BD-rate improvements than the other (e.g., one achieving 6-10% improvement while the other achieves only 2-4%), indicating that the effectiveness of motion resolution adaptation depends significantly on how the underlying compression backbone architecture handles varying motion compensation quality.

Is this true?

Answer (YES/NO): NO